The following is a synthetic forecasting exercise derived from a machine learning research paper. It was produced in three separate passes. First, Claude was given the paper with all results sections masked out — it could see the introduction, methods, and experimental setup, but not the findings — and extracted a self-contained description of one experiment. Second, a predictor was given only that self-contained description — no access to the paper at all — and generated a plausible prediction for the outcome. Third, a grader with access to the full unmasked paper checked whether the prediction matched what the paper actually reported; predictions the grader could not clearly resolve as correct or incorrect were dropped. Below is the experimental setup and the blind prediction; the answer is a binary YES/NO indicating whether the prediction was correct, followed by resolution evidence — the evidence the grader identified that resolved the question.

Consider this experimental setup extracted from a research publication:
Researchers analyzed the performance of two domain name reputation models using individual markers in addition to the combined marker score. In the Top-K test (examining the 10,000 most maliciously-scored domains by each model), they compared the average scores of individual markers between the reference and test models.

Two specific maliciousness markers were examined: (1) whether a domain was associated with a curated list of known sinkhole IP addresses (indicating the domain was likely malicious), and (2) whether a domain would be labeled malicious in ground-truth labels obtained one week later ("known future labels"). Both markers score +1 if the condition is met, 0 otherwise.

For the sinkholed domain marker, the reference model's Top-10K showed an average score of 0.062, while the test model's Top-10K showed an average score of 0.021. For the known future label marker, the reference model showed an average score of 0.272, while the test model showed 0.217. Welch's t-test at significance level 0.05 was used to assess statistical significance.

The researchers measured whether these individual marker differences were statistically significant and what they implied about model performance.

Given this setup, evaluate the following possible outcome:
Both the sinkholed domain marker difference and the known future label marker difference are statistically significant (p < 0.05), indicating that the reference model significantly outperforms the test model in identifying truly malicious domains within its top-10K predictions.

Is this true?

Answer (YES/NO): YES